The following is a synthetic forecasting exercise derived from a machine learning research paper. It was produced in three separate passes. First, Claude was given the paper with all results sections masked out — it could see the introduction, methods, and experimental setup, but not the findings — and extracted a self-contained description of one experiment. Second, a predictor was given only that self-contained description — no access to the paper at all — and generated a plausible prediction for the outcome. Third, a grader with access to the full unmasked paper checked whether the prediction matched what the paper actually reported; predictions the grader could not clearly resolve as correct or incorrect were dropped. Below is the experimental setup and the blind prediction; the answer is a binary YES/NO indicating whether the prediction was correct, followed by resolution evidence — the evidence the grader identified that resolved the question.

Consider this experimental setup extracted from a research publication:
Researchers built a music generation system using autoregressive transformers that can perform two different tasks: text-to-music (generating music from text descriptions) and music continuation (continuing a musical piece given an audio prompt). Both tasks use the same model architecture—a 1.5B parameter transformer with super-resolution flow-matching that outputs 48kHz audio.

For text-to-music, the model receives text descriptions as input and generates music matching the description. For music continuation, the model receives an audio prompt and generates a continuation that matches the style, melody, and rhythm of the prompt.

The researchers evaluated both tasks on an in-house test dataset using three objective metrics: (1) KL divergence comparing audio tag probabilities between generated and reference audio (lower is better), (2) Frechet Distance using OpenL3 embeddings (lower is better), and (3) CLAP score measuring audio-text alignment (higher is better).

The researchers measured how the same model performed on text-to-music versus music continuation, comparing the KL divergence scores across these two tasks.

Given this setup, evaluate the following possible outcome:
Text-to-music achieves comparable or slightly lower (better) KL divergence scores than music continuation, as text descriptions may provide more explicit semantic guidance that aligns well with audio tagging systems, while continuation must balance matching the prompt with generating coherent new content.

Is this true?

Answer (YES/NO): YES